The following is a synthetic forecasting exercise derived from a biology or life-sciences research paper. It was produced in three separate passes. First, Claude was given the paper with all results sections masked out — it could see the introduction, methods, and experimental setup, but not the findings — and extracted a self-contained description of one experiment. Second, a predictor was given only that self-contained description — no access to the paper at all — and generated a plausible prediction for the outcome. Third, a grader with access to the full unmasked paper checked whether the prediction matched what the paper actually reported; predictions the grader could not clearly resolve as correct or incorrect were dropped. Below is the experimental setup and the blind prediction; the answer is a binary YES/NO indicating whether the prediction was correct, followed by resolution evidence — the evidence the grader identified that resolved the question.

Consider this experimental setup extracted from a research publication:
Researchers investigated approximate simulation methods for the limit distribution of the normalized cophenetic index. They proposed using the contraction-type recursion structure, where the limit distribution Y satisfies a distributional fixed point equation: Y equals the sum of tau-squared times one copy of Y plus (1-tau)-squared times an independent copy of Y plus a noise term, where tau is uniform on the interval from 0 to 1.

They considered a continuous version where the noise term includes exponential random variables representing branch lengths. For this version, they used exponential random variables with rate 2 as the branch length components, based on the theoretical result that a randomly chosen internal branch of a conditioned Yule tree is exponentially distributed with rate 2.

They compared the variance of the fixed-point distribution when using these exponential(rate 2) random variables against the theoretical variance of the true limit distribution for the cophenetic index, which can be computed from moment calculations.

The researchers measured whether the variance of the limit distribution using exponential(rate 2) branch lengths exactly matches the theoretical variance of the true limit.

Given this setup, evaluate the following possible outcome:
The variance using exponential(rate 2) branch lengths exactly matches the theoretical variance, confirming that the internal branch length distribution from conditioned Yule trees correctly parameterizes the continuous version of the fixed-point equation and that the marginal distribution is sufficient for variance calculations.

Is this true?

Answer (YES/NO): NO